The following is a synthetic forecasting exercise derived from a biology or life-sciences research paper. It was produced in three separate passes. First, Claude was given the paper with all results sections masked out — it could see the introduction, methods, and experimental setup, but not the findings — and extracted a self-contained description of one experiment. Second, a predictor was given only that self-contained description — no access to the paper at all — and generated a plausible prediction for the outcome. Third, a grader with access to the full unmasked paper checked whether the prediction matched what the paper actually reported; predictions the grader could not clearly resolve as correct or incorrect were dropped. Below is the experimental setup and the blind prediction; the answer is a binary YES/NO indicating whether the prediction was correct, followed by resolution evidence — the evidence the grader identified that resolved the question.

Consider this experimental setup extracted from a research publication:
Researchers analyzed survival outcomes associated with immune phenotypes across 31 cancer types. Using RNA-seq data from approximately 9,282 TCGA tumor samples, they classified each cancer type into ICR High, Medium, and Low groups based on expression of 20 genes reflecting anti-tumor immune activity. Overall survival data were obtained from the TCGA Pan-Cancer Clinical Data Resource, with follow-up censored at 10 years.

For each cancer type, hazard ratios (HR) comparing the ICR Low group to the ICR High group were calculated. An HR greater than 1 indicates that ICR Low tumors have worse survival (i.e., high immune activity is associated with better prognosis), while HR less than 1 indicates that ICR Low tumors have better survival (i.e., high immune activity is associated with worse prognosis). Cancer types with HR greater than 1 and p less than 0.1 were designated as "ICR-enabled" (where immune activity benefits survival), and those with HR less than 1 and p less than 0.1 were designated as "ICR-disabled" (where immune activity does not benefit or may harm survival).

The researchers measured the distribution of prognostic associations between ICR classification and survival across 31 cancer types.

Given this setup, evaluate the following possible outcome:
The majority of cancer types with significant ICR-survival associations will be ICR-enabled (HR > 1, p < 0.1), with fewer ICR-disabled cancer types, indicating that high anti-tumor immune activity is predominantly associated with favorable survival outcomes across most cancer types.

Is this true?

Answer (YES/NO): YES